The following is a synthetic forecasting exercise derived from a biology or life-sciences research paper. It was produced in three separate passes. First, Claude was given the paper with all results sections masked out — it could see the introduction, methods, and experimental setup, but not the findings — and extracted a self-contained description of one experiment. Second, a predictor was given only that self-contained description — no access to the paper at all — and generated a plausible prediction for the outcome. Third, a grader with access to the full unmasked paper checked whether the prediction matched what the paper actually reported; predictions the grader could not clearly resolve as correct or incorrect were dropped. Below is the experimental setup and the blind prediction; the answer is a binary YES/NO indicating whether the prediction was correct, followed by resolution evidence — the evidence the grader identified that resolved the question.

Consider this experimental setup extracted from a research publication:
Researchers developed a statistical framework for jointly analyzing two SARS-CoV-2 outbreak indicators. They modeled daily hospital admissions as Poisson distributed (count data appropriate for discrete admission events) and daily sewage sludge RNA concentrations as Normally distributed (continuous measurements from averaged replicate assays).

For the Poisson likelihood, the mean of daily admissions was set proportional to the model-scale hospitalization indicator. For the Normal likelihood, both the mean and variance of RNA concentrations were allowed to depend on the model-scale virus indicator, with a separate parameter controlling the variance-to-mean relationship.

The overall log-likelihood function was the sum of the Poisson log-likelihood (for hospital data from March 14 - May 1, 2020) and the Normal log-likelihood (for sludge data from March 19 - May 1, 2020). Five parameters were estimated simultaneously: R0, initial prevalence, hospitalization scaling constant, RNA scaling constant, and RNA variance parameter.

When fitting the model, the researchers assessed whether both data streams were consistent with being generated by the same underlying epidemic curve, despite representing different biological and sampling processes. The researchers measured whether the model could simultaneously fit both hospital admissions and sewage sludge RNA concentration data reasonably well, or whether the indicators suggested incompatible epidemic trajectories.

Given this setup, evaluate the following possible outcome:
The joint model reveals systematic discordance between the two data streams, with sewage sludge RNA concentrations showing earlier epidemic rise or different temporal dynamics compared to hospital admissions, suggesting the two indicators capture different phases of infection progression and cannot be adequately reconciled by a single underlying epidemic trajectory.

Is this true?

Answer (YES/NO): NO